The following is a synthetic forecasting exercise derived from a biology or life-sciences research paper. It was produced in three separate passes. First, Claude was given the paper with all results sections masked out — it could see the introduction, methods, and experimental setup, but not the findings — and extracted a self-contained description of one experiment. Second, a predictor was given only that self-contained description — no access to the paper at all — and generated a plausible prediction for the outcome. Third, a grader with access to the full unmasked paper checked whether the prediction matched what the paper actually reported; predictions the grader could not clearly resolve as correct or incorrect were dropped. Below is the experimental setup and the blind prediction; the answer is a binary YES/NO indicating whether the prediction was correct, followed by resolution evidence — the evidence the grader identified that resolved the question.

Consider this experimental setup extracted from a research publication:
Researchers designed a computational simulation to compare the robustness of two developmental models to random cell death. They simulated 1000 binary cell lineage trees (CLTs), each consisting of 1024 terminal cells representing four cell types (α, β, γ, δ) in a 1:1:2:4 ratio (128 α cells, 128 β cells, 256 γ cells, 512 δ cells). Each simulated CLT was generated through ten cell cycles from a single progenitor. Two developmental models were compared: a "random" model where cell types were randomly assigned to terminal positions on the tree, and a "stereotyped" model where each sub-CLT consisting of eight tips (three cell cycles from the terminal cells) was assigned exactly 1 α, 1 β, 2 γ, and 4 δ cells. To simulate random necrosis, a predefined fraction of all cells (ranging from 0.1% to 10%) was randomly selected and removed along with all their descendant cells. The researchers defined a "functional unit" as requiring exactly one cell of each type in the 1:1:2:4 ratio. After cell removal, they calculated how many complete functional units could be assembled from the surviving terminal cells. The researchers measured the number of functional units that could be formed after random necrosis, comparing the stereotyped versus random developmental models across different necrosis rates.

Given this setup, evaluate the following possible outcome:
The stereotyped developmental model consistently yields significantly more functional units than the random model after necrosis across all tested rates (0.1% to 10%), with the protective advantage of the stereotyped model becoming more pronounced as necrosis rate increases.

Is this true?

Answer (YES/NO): YES